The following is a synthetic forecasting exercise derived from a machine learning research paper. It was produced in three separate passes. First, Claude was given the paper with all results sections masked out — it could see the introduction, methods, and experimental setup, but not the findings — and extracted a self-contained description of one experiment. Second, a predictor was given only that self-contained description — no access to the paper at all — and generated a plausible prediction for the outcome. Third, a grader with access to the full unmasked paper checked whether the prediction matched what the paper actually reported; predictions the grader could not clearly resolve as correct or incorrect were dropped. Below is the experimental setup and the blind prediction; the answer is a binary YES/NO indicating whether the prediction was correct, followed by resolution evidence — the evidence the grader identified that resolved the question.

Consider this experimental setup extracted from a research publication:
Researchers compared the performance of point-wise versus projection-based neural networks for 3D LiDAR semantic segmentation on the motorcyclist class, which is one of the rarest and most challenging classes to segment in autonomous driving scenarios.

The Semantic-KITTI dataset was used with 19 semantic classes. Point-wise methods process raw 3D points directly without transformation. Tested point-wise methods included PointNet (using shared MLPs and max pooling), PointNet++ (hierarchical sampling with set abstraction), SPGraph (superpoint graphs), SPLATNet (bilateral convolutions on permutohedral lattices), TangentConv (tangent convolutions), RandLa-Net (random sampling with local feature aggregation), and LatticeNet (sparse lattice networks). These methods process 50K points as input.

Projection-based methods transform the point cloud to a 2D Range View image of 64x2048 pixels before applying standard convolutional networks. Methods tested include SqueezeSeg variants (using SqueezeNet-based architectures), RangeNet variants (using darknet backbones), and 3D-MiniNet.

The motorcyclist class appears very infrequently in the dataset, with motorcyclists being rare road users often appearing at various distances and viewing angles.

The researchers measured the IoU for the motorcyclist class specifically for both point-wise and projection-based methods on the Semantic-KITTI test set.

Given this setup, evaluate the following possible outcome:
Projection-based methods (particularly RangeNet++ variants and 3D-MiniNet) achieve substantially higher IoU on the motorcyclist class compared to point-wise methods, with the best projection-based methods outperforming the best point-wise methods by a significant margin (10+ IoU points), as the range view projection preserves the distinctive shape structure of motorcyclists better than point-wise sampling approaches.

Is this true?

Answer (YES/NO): NO